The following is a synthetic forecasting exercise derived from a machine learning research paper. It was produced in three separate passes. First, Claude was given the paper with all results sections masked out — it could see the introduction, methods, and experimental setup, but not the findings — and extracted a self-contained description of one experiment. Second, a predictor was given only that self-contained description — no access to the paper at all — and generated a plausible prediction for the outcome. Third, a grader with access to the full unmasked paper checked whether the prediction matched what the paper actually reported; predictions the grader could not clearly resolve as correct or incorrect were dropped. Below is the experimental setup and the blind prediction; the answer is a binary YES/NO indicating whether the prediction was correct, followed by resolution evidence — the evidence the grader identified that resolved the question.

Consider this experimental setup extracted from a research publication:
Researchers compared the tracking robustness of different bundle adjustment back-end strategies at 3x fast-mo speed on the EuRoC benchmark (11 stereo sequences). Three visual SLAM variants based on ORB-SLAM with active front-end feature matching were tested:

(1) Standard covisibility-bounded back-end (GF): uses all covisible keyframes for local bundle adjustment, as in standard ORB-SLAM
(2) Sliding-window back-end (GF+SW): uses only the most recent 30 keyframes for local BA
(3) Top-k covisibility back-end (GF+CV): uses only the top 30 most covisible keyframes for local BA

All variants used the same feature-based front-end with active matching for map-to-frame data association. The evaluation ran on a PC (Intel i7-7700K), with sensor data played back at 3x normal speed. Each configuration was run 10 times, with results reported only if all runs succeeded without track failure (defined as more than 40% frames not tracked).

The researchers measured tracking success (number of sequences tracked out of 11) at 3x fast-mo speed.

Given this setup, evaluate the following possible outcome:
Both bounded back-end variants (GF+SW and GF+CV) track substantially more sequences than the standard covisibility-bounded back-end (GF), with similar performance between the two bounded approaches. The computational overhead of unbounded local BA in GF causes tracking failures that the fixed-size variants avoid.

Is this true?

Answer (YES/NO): NO